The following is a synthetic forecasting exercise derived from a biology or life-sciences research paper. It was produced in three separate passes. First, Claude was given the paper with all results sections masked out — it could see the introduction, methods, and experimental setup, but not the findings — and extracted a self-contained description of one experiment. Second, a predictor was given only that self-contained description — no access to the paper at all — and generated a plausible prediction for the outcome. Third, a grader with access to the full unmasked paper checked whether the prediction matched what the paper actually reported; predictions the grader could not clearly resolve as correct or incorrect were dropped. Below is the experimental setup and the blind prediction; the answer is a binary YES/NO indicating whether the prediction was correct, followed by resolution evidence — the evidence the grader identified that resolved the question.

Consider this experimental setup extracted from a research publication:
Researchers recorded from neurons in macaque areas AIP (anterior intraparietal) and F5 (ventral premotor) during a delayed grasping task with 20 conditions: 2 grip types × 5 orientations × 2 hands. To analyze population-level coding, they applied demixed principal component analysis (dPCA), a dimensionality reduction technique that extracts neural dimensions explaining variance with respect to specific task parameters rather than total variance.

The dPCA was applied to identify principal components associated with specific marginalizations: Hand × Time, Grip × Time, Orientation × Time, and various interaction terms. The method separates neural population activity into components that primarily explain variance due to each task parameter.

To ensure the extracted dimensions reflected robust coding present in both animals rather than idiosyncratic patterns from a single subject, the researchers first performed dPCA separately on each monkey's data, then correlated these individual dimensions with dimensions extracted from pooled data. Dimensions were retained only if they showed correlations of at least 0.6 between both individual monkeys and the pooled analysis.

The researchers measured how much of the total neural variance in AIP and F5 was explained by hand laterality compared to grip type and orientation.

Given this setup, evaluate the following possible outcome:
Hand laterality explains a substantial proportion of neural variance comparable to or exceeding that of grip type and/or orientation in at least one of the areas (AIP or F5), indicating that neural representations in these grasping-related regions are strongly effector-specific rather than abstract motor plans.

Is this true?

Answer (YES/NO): YES